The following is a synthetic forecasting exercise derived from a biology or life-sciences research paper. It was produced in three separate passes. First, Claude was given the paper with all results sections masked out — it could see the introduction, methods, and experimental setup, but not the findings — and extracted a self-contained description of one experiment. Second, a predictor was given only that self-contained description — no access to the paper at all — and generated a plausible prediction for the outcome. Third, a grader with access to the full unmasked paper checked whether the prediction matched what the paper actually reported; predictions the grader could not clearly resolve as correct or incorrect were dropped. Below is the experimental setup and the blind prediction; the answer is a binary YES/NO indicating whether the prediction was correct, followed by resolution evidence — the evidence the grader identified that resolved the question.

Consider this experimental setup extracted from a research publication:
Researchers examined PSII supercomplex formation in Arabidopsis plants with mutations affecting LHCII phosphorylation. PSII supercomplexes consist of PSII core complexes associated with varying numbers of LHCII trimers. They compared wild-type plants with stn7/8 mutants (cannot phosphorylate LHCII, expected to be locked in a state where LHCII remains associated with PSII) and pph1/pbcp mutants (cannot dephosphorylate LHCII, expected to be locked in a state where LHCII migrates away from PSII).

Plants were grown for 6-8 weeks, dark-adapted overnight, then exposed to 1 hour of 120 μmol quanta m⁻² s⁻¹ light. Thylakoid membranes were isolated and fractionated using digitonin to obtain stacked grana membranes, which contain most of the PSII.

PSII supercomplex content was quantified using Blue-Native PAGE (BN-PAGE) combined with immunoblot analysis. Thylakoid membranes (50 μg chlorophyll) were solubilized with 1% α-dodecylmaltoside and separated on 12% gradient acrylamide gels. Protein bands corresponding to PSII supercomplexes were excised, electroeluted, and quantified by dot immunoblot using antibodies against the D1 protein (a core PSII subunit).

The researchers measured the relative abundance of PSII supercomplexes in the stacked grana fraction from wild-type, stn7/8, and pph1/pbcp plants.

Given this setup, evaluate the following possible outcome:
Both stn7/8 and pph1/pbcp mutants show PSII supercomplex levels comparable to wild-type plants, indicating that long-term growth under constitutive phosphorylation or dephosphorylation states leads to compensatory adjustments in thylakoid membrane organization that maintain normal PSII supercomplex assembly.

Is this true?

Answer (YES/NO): NO